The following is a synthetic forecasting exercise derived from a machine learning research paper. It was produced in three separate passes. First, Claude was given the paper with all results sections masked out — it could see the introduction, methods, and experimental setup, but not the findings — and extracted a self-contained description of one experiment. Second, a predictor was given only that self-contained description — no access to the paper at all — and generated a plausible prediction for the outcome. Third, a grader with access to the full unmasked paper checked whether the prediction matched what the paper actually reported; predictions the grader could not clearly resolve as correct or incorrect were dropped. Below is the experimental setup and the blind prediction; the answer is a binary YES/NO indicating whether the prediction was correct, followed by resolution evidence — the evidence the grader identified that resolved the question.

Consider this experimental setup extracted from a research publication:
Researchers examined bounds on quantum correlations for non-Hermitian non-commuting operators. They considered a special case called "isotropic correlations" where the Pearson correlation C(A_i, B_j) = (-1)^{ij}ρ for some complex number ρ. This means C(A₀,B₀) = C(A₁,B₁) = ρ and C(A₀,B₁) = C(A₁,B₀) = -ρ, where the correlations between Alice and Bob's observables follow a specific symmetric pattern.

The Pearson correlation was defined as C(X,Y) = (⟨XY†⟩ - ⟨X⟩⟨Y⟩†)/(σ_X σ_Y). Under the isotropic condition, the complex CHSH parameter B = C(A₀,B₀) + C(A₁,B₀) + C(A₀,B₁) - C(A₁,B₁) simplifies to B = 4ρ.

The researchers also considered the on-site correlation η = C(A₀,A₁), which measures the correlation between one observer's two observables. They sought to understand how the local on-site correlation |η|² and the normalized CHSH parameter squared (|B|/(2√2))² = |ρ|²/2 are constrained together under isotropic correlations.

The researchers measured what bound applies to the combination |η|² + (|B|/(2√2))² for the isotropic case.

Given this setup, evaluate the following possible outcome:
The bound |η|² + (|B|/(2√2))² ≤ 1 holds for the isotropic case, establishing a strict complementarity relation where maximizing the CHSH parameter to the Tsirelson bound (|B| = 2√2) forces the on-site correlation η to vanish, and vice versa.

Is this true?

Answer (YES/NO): YES